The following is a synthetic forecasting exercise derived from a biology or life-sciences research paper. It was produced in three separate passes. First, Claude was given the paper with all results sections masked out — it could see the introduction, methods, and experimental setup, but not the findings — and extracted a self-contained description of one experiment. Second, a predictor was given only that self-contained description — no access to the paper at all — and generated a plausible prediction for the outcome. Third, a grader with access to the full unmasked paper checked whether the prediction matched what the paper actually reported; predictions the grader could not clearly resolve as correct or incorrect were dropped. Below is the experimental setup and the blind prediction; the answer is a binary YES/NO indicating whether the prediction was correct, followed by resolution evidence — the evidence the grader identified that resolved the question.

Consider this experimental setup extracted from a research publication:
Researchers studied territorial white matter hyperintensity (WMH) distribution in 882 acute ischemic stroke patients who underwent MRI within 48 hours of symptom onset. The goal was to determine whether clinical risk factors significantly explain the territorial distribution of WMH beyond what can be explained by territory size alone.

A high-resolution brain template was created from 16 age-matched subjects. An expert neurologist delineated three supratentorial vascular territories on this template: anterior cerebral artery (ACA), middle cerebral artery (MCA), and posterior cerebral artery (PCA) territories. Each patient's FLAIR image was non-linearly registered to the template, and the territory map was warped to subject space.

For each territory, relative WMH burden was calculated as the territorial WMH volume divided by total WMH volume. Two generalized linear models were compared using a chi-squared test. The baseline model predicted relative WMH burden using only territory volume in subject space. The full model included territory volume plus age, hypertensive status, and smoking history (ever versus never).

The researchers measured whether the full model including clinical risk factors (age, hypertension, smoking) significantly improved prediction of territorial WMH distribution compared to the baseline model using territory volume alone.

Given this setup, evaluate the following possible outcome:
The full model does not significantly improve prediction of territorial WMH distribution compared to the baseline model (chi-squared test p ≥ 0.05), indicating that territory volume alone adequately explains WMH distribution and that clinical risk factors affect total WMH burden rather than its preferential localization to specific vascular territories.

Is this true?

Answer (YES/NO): NO